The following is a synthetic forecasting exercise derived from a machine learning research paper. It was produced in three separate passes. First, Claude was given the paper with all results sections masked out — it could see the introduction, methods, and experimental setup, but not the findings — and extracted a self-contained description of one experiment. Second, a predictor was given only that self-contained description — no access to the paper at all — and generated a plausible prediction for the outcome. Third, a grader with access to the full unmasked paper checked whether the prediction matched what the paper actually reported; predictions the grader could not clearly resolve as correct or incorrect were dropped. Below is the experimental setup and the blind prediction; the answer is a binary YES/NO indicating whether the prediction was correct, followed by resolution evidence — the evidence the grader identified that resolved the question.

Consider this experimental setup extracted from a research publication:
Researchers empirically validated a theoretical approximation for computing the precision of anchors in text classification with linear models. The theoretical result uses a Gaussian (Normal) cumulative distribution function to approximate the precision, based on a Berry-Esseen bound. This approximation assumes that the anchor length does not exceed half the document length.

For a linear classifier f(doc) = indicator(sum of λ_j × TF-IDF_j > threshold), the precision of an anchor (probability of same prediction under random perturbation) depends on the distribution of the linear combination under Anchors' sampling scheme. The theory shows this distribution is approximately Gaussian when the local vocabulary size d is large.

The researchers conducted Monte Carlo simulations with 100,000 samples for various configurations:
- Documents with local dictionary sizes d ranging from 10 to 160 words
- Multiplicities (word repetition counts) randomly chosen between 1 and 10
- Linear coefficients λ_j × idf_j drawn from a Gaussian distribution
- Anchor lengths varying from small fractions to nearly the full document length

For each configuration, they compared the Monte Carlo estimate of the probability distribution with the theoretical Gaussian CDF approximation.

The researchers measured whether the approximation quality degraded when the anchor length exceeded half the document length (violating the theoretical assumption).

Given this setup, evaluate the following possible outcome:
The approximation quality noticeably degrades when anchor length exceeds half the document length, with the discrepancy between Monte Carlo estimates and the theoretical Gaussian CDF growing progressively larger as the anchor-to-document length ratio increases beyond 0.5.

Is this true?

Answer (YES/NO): YES